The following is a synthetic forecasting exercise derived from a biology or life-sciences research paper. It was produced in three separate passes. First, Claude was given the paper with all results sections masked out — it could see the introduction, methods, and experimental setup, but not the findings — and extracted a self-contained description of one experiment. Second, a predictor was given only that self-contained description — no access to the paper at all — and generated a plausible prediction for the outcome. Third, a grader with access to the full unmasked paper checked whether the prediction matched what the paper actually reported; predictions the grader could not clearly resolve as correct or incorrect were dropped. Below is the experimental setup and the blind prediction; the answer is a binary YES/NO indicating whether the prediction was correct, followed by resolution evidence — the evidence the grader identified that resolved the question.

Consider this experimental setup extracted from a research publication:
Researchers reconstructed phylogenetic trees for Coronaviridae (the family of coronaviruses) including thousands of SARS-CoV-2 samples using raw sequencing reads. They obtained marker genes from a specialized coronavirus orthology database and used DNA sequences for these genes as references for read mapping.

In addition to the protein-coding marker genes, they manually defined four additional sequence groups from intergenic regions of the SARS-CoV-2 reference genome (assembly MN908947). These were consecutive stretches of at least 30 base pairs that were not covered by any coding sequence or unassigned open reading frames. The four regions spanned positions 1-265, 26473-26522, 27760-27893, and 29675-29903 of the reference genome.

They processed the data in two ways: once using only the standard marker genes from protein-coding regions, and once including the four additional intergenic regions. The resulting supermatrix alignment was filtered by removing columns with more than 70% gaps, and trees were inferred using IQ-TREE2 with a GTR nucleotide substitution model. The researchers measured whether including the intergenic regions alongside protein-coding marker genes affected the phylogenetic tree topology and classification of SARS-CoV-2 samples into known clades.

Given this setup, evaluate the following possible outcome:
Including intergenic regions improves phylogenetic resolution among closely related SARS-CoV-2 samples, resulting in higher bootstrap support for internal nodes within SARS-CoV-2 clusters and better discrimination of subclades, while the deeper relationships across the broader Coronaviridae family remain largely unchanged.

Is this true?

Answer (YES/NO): NO